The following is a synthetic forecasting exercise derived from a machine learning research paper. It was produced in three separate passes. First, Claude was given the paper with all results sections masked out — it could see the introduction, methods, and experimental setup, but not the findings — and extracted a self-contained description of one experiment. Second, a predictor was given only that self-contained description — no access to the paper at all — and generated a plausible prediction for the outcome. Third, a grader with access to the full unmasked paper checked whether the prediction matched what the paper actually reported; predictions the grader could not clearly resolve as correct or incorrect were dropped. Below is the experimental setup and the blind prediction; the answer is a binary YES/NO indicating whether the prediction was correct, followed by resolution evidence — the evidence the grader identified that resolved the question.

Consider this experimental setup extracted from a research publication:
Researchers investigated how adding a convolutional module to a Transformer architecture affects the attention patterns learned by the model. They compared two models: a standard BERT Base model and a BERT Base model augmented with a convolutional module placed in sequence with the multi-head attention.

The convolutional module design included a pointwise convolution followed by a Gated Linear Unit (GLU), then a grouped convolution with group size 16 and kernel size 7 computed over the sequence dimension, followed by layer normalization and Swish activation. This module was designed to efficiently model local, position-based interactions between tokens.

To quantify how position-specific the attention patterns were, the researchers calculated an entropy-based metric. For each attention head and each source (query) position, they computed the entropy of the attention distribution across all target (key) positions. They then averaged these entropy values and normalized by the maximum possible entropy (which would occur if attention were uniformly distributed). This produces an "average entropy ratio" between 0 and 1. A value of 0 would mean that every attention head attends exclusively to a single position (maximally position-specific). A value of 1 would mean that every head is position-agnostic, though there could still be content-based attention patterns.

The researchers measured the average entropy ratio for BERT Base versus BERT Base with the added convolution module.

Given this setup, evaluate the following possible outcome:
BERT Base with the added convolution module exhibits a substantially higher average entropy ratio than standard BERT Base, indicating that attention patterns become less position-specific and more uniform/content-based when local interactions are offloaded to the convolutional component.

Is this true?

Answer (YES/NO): YES